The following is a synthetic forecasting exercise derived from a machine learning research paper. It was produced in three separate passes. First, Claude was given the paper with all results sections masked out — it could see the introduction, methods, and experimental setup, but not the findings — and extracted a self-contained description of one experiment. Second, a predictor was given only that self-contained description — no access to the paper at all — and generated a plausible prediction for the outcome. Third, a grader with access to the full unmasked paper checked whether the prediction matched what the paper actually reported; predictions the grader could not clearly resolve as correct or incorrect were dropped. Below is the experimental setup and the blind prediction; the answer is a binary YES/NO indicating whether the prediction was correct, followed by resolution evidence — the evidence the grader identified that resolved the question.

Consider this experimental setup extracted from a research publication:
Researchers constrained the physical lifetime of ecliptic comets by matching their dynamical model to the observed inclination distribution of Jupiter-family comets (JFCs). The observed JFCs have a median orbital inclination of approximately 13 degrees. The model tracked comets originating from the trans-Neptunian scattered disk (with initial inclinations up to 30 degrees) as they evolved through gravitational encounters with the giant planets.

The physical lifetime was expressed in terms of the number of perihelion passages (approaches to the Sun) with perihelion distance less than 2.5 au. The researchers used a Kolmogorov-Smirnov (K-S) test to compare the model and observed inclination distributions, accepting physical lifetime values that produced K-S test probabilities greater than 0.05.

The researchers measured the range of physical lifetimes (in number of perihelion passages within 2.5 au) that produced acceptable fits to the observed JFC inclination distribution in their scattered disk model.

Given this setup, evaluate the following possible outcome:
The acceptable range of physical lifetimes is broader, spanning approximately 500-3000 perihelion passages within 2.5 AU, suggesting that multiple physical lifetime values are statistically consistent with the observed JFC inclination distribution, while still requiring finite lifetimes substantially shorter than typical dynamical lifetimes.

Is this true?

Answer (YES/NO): NO